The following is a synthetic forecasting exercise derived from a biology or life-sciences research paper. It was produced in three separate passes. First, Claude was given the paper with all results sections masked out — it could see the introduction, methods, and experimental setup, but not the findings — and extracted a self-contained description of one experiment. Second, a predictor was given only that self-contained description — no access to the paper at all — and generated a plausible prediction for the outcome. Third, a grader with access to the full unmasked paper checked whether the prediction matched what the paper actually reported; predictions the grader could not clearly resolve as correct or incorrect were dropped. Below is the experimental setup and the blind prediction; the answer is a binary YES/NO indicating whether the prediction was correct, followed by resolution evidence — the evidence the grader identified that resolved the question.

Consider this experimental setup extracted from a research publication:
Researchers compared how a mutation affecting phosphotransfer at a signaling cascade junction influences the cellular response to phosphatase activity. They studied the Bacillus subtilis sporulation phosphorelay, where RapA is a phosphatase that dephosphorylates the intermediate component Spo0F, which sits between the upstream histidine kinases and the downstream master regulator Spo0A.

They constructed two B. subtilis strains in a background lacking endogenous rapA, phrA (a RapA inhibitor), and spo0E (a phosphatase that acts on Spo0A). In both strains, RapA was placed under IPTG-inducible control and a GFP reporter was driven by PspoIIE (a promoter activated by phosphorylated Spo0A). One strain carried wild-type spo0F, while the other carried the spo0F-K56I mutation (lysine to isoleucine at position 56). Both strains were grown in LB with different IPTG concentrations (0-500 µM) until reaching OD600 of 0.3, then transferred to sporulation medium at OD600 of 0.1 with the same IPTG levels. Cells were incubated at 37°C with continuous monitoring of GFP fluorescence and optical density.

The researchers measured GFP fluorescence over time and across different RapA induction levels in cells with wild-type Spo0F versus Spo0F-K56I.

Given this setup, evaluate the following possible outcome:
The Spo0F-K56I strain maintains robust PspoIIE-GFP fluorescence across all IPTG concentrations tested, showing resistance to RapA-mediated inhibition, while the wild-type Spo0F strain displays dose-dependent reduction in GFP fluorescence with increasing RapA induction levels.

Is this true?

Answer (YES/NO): NO